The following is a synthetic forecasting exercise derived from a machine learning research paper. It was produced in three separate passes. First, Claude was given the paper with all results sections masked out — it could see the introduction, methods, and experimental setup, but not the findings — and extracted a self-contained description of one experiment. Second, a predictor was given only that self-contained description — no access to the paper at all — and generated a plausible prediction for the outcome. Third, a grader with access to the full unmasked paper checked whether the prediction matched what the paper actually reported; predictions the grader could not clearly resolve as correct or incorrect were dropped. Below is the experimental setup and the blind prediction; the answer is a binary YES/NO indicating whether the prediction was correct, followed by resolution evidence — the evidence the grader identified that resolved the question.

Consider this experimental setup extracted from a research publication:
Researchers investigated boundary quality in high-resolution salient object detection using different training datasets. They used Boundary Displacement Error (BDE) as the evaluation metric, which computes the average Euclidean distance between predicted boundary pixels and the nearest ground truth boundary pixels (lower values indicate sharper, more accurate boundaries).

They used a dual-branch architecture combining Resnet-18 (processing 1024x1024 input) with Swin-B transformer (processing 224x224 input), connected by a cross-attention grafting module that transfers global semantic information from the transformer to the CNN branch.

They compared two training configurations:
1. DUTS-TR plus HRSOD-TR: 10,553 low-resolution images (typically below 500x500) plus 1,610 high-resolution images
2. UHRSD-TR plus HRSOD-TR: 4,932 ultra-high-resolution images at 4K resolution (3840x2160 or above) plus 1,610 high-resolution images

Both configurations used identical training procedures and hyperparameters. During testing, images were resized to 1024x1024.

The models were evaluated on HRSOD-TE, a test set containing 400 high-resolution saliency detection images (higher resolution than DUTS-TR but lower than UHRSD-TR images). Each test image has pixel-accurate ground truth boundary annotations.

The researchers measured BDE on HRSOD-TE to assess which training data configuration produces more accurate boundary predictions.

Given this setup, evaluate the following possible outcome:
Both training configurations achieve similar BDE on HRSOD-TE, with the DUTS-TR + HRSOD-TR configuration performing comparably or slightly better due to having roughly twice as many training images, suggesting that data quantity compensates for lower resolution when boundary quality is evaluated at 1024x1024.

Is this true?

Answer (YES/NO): NO